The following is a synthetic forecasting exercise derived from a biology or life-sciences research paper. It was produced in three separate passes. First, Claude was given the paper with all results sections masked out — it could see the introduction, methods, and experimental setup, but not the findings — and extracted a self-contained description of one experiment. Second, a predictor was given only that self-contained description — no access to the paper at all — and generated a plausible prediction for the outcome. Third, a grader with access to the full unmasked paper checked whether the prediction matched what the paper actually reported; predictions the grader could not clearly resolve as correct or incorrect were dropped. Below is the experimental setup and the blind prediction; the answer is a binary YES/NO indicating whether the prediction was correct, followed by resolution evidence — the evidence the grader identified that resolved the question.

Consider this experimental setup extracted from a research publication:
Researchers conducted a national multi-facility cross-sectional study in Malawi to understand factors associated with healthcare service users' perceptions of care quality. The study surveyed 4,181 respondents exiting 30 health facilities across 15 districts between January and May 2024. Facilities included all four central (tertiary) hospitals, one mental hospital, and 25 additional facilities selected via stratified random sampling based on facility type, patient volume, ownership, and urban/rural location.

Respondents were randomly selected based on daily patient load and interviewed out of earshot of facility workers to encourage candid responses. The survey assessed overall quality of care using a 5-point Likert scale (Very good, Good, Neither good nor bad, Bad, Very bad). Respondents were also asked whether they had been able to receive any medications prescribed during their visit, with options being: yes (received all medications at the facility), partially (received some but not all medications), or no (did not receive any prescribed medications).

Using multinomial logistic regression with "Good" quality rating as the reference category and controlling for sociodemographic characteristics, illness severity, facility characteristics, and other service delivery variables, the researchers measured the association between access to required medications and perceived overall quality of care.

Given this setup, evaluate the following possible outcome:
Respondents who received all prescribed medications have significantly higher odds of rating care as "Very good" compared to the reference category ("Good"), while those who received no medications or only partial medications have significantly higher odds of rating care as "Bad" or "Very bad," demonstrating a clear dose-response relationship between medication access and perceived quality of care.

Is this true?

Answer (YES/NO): NO